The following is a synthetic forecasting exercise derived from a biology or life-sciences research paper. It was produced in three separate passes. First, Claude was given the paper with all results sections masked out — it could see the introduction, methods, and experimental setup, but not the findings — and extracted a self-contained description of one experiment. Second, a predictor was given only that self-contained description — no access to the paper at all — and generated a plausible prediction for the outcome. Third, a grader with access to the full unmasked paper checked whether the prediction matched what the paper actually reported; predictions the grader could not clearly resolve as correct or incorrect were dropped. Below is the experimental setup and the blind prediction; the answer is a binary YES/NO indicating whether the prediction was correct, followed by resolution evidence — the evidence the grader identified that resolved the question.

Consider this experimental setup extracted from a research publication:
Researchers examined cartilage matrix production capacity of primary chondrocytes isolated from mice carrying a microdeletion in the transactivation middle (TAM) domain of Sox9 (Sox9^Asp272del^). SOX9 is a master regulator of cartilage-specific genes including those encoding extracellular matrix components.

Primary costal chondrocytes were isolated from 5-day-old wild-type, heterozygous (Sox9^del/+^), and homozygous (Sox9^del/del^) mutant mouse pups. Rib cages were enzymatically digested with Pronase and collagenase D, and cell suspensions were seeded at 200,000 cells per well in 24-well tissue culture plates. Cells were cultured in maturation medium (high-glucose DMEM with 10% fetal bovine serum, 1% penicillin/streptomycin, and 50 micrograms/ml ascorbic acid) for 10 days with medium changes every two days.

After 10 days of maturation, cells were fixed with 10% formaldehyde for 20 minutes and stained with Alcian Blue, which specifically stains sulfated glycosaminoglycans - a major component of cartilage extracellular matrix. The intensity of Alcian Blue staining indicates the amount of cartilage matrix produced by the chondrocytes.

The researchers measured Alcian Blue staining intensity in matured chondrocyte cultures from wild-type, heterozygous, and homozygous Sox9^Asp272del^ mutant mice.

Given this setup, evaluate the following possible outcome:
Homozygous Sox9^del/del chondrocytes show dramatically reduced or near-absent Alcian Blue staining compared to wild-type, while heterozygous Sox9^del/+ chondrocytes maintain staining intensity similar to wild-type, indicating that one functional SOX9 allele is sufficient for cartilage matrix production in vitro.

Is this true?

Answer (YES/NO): NO